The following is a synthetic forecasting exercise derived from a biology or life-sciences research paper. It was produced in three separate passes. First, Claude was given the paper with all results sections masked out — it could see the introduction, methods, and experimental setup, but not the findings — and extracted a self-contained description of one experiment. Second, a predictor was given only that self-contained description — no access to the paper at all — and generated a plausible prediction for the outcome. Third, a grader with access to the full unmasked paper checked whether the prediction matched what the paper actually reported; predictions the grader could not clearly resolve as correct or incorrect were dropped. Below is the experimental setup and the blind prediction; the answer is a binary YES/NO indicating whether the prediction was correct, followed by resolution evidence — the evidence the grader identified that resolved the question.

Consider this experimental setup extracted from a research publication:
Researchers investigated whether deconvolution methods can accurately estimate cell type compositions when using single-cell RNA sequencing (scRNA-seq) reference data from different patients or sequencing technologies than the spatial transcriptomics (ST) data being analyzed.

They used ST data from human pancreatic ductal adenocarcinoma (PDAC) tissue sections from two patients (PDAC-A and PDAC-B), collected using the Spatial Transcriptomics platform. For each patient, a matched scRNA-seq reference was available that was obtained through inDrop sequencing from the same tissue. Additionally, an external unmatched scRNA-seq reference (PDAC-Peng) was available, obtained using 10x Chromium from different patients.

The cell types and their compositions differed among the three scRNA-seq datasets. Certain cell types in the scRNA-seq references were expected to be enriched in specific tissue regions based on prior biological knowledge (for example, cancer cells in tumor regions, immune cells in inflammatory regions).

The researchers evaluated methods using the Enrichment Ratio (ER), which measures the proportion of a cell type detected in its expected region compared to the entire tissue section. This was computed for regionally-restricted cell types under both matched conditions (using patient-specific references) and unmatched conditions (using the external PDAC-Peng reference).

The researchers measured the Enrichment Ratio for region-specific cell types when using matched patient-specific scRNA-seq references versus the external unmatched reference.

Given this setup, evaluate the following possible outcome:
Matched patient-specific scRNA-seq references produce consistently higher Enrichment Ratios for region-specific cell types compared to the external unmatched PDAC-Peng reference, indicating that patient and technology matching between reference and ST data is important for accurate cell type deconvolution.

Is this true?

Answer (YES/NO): NO